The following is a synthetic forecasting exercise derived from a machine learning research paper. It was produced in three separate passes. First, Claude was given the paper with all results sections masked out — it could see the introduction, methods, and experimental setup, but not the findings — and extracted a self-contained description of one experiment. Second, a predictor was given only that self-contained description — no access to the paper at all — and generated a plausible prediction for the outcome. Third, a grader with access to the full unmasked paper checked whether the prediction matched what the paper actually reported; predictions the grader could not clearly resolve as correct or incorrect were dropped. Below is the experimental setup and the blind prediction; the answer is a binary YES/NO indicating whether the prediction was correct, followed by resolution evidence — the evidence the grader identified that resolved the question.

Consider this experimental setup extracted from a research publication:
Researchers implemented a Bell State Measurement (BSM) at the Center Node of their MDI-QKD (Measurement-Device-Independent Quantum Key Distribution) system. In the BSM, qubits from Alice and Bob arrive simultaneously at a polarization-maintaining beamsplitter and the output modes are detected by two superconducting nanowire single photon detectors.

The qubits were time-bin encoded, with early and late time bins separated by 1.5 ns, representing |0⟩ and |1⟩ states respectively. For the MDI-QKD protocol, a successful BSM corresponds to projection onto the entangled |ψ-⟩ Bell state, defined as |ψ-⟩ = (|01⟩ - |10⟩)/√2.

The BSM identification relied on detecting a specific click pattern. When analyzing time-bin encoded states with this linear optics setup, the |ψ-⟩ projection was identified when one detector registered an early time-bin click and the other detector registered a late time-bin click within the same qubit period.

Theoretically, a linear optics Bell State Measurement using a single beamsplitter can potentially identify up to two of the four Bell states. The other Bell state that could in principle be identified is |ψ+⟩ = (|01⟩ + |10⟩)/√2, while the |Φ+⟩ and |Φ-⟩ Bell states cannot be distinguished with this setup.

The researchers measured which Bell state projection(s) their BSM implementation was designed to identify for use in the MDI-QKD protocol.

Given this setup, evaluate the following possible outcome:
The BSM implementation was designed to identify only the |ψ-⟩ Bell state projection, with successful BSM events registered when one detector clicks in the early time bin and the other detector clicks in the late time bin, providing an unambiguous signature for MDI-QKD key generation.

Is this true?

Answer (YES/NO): YES